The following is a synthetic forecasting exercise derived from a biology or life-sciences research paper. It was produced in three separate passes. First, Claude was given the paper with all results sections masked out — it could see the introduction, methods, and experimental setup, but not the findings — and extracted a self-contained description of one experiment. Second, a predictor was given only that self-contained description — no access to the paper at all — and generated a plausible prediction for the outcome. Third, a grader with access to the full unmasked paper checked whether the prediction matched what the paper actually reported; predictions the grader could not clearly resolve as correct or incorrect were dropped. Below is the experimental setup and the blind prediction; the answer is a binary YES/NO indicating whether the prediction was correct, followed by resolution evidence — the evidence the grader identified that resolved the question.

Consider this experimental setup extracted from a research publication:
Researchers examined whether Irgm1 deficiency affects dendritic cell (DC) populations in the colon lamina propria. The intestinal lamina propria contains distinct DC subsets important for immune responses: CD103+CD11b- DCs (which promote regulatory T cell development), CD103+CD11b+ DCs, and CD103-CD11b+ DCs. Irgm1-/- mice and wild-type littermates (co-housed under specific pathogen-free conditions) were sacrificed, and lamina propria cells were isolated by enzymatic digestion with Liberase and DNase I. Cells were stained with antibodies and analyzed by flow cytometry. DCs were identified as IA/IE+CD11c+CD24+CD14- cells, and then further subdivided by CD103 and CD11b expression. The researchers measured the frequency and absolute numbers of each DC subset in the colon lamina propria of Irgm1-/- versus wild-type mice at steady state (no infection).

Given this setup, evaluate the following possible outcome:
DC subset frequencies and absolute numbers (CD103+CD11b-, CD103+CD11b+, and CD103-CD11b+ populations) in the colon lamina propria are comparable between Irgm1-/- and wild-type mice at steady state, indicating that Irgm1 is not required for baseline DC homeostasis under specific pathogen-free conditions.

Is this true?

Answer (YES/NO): NO